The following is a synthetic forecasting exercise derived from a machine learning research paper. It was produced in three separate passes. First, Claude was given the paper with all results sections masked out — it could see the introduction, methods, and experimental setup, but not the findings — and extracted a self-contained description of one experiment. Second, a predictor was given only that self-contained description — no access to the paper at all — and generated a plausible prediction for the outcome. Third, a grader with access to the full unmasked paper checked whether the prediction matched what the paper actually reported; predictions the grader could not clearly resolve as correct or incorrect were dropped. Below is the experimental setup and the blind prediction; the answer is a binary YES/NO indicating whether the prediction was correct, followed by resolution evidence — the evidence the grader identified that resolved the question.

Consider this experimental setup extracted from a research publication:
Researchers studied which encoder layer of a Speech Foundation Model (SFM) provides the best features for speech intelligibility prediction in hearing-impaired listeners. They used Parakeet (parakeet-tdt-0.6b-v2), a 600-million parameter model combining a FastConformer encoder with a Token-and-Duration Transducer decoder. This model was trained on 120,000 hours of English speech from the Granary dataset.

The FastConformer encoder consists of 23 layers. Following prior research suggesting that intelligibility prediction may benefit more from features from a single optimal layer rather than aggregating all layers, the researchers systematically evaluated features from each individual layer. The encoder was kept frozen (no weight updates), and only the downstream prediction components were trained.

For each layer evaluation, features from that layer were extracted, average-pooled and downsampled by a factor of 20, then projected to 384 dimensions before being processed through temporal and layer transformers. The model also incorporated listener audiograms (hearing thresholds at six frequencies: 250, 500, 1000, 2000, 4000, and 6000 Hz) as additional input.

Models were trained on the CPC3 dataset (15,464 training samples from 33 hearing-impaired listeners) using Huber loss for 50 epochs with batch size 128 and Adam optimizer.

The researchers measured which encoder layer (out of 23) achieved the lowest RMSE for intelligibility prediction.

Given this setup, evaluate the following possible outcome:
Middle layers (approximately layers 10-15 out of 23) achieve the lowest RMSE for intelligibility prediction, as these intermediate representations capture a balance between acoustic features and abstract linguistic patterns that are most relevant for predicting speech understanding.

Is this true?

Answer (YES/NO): NO